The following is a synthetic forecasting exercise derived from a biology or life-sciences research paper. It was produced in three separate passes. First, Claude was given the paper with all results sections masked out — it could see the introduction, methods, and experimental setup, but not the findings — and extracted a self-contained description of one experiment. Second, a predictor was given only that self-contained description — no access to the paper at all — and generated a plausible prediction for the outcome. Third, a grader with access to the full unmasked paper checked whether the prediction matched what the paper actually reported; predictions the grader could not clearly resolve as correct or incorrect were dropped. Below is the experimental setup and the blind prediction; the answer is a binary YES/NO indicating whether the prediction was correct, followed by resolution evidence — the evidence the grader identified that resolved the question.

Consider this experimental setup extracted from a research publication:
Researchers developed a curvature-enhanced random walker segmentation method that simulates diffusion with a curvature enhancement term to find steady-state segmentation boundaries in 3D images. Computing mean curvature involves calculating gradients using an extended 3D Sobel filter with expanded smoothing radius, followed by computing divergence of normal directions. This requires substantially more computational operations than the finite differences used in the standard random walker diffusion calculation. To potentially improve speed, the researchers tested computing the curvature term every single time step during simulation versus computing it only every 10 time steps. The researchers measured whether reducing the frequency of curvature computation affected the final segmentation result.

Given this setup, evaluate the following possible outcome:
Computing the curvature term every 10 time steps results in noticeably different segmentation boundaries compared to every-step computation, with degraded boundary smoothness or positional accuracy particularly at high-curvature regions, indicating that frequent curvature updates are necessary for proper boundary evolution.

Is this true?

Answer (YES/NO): NO